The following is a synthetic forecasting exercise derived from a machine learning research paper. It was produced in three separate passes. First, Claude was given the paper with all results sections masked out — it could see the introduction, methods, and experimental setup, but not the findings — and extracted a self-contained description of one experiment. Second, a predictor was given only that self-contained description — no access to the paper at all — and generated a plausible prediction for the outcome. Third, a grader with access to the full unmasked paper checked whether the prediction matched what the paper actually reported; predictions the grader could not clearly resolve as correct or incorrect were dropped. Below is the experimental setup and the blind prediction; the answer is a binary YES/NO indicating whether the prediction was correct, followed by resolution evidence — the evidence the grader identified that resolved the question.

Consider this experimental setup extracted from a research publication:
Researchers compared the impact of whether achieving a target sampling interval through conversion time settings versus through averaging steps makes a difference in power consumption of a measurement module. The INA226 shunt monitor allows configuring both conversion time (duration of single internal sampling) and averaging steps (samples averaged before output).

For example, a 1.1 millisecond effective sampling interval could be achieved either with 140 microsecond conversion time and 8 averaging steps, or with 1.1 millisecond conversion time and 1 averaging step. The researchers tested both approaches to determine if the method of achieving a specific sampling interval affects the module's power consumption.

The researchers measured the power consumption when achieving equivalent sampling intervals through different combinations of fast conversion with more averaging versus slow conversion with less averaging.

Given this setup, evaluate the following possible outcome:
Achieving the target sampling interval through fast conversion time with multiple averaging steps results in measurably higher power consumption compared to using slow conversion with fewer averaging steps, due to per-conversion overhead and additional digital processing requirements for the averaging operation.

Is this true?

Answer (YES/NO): NO